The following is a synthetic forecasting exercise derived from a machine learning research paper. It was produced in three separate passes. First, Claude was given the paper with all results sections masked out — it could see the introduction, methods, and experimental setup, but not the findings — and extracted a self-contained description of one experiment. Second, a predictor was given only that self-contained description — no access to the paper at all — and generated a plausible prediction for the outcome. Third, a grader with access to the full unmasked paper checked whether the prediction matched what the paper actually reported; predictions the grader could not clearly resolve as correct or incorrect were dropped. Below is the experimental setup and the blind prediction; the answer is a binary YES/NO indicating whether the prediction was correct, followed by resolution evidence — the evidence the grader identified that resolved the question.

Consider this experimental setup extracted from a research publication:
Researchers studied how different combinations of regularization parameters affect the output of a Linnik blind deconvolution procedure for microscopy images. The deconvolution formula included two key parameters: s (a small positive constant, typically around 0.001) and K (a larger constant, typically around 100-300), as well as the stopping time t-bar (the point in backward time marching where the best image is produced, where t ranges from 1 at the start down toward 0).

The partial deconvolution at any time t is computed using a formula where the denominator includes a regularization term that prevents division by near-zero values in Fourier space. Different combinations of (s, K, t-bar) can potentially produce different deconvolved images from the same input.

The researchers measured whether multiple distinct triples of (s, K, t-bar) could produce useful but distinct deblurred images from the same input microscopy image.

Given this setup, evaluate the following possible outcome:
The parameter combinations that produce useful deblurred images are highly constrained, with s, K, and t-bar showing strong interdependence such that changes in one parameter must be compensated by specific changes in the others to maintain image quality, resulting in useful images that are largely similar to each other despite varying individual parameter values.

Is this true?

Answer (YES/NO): NO